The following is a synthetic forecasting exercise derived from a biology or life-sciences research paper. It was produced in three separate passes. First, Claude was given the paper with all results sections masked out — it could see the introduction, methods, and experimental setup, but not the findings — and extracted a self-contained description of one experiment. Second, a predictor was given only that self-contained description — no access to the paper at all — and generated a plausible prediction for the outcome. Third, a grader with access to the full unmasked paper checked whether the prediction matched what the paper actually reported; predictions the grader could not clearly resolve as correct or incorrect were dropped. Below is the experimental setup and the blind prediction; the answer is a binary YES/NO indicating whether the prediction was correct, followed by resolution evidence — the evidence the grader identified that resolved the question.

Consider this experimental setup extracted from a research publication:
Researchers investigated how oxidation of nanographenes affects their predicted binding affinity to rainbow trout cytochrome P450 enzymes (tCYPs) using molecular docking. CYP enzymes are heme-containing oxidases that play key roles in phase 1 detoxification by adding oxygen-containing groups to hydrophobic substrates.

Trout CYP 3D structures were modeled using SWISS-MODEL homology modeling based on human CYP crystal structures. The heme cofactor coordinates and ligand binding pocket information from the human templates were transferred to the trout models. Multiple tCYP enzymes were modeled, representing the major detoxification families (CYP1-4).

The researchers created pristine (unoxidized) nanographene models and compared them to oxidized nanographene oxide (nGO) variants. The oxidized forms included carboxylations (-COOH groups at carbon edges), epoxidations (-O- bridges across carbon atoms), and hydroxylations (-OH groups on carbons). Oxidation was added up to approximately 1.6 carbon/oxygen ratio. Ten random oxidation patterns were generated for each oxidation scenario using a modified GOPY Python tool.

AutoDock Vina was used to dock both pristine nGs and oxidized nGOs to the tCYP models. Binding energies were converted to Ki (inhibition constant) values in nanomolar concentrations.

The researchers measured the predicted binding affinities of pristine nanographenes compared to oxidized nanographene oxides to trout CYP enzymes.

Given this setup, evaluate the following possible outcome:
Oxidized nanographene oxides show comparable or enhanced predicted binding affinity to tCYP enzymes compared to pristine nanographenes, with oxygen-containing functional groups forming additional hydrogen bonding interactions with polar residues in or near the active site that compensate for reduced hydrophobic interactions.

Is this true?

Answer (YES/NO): YES